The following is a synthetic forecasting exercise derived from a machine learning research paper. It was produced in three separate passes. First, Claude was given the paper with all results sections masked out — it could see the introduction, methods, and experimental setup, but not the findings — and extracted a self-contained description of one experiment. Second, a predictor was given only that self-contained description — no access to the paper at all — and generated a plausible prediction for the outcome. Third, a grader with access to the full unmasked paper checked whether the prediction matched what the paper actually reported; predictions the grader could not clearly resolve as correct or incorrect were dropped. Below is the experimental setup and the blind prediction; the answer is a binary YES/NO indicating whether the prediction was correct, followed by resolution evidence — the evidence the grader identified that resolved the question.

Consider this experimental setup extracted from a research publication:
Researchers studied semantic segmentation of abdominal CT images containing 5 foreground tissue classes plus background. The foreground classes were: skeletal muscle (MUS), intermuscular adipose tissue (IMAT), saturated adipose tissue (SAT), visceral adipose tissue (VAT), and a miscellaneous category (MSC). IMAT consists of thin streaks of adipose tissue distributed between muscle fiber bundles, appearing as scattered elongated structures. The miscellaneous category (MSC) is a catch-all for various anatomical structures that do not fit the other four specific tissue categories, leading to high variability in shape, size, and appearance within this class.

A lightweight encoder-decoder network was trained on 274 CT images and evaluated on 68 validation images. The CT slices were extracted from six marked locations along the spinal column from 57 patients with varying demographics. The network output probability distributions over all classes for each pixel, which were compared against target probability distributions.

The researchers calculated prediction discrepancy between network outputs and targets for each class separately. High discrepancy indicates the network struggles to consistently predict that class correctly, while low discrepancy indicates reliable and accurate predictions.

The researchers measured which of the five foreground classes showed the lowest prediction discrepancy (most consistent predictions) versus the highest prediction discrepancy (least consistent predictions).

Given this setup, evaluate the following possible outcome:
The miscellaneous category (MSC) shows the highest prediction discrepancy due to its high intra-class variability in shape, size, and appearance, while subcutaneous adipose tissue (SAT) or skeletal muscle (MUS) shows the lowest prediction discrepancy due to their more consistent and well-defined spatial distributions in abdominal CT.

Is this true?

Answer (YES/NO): NO